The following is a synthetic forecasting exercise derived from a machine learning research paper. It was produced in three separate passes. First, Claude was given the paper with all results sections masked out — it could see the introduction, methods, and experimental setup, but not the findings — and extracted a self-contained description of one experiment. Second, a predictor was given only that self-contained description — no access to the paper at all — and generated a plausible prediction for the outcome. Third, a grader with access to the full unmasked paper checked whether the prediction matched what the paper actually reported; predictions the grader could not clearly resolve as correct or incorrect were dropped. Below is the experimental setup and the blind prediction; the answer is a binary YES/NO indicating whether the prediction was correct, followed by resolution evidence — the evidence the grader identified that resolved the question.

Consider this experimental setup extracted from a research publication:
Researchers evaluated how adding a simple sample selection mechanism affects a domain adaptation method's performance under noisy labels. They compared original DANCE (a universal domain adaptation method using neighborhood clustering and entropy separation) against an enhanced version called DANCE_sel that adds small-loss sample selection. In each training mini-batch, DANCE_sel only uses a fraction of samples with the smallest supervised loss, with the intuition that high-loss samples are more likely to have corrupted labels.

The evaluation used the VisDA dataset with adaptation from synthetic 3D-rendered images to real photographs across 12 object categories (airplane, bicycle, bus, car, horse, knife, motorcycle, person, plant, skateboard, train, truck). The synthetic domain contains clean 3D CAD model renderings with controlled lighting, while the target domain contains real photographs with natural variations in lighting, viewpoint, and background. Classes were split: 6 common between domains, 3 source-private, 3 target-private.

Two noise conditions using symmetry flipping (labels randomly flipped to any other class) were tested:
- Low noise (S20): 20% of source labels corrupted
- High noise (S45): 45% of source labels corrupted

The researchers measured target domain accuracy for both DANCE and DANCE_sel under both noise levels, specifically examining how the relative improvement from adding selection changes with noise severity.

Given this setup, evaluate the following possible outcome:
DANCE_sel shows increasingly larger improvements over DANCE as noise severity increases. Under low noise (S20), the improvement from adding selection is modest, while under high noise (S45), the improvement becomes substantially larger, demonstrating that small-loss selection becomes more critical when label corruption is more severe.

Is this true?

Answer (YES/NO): NO